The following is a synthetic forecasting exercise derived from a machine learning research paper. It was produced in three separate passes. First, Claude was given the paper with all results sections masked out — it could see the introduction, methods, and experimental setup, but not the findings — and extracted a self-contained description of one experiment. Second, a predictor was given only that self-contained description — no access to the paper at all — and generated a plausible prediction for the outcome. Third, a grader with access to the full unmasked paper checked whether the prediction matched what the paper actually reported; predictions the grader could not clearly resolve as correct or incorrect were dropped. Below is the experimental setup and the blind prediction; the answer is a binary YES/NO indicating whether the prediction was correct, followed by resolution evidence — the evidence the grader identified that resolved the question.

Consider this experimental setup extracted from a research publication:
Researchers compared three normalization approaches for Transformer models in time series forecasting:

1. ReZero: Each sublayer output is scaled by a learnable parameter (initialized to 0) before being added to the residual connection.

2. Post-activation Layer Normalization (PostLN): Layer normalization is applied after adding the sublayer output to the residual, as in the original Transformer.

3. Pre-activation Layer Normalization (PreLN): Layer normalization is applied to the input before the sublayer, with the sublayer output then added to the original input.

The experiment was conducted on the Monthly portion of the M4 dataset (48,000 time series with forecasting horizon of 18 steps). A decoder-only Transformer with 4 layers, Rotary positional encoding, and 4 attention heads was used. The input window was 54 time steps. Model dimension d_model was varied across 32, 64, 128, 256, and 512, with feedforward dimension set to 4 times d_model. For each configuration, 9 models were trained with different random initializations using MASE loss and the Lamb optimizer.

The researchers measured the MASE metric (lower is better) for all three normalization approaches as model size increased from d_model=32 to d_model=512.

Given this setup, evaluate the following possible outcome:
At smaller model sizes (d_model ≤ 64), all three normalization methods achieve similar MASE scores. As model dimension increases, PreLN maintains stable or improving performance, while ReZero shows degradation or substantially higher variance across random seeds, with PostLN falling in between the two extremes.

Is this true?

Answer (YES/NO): NO